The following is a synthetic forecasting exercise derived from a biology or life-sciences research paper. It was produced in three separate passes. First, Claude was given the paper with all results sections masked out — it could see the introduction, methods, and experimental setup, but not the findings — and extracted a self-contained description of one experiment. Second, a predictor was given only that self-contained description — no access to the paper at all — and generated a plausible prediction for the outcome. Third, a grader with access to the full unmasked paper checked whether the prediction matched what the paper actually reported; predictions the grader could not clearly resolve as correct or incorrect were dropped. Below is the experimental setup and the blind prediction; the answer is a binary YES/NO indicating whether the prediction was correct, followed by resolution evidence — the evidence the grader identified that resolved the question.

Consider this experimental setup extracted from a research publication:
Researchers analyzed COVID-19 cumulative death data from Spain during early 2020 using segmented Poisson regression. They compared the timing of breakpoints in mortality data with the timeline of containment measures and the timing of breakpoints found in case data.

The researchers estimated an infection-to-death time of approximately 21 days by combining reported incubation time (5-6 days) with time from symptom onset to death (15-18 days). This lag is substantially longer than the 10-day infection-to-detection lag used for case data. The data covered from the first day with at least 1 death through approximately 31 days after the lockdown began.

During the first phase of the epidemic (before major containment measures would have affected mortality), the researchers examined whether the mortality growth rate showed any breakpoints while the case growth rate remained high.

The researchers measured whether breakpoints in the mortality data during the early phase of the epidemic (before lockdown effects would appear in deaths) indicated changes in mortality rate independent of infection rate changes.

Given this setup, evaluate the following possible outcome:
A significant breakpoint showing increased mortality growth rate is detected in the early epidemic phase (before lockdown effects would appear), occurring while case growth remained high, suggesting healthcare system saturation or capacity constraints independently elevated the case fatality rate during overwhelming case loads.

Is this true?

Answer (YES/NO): NO